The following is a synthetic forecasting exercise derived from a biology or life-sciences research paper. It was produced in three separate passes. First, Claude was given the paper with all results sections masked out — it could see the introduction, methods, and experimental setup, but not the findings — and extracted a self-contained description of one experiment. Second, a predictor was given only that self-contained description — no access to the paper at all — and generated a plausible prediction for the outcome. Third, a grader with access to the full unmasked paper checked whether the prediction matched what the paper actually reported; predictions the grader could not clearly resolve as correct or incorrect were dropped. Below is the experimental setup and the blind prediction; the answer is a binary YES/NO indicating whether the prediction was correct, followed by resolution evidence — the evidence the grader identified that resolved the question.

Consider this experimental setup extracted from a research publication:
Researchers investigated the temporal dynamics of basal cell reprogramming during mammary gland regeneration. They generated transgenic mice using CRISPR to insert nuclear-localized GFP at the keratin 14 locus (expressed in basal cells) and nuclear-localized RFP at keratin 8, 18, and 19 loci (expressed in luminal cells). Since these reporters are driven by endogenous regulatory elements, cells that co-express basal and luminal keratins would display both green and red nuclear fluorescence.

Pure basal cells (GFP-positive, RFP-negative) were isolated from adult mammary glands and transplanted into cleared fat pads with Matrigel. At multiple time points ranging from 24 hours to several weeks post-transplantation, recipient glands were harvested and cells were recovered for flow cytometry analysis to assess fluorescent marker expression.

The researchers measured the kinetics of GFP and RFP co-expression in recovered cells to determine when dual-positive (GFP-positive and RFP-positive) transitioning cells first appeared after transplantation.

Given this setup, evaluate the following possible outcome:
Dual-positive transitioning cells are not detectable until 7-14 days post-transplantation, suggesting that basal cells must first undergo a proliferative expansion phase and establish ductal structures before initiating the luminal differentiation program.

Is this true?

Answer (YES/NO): NO